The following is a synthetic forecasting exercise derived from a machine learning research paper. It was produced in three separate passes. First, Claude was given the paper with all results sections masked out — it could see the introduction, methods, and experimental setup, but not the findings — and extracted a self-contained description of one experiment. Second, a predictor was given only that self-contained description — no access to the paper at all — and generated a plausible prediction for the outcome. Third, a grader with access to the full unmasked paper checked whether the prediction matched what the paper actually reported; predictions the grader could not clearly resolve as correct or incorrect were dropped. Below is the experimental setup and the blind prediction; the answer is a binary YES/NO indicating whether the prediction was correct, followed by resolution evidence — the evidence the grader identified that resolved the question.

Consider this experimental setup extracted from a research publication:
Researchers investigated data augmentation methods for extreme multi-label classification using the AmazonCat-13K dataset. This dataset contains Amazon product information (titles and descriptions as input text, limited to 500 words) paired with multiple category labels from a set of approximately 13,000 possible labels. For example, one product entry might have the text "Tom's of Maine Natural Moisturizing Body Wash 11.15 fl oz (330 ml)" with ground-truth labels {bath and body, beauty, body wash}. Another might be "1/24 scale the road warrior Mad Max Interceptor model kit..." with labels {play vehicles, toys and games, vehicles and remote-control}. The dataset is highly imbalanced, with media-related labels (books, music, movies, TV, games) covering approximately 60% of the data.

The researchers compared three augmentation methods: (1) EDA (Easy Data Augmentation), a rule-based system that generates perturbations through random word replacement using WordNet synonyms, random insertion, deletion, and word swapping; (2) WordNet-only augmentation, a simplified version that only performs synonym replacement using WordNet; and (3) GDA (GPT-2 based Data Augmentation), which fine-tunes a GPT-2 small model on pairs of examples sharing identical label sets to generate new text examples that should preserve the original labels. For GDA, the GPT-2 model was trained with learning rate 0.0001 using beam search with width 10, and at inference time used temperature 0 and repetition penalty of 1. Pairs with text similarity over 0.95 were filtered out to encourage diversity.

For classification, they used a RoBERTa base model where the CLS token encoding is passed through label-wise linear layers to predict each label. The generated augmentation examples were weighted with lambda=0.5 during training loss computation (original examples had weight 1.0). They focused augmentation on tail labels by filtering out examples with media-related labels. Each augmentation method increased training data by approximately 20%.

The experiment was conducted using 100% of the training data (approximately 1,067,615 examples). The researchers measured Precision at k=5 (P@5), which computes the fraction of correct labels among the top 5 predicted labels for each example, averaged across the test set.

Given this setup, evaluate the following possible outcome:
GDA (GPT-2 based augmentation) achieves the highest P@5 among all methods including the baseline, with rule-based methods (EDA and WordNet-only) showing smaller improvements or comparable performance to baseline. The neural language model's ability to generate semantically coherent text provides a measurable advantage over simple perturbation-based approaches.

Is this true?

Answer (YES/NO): NO